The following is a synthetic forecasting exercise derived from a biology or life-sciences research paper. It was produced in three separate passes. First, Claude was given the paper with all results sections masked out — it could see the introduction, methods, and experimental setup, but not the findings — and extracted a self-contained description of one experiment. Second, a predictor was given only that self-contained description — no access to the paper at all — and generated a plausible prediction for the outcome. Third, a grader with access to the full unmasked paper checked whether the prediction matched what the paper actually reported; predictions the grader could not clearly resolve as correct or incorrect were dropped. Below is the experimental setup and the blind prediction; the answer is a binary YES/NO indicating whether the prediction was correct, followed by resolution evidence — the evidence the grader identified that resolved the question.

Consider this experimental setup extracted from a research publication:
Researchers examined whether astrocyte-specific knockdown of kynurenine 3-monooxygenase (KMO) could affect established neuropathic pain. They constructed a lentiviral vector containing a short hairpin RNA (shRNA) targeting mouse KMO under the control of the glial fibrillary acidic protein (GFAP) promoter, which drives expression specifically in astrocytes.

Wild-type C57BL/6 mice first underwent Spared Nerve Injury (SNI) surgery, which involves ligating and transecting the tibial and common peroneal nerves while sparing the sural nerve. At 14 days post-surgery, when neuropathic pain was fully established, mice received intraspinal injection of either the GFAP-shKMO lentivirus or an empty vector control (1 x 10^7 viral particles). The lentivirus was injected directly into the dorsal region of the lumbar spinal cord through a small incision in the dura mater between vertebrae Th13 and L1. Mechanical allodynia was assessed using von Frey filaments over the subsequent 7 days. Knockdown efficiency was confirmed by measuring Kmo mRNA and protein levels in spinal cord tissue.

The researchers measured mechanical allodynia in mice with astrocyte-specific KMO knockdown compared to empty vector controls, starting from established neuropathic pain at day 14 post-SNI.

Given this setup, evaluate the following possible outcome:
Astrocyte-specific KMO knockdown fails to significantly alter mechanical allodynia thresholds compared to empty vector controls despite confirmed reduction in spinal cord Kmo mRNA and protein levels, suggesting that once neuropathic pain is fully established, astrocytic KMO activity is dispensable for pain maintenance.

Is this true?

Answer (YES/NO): NO